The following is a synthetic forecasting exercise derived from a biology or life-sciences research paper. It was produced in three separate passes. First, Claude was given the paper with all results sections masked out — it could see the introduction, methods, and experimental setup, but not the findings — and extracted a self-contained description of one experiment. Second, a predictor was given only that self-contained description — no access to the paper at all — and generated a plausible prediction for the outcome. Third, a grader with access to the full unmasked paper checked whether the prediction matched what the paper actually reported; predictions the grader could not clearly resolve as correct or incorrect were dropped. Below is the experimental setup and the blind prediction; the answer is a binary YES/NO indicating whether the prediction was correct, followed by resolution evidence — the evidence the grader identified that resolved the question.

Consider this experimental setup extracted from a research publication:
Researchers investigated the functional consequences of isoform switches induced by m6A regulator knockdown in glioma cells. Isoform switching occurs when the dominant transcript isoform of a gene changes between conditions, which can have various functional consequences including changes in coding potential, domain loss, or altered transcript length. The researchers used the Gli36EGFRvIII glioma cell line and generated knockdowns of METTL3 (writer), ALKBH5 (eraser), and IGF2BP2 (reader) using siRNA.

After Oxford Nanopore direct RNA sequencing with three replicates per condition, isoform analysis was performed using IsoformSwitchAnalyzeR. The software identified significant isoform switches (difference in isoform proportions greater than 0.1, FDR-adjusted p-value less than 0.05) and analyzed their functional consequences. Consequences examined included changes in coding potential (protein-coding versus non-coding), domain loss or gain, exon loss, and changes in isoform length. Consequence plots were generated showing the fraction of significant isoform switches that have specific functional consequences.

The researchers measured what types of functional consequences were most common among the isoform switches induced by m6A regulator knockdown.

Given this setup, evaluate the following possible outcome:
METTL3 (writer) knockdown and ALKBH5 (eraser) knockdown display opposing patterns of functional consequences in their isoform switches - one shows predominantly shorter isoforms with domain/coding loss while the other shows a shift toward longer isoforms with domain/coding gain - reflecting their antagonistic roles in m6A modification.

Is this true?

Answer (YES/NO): NO